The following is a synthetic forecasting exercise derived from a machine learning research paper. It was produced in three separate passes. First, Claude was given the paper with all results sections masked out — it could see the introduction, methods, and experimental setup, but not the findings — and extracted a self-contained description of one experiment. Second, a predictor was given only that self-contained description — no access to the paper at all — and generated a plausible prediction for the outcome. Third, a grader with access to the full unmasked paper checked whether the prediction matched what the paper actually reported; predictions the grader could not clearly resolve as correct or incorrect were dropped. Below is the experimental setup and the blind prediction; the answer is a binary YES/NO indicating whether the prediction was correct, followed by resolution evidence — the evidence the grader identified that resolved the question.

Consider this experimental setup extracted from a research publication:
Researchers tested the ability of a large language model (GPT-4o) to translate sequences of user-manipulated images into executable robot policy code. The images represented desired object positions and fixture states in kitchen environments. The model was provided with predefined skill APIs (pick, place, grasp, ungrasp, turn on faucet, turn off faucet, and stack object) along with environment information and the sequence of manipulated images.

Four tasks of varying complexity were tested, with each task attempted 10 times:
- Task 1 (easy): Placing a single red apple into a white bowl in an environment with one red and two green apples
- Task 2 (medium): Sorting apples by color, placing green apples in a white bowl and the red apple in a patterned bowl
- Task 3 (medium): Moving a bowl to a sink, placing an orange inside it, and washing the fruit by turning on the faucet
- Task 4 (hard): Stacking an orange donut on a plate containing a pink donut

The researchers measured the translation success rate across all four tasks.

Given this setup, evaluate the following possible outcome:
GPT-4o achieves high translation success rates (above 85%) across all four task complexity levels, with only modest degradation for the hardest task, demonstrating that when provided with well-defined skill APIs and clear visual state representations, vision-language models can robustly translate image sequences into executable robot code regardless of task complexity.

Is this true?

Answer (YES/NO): NO